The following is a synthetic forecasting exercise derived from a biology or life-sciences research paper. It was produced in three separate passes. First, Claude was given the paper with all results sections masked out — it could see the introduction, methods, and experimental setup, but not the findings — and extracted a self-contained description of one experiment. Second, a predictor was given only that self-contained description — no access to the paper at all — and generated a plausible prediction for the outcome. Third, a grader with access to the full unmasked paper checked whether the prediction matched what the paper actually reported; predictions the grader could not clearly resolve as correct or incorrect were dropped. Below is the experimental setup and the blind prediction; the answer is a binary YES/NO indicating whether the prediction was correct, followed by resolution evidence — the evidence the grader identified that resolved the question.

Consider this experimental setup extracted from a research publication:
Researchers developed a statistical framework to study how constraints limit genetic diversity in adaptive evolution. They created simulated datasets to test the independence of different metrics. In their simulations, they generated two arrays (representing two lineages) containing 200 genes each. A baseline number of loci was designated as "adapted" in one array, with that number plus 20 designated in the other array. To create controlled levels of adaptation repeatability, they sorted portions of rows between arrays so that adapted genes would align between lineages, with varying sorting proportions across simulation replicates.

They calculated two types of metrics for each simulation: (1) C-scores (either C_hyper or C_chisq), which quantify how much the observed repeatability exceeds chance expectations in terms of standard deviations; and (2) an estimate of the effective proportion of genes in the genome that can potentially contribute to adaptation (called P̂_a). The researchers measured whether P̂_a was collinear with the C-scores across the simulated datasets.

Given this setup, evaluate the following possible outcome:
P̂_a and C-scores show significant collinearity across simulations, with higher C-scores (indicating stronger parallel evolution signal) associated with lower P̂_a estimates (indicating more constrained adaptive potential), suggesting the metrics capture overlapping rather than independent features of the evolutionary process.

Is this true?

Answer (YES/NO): NO